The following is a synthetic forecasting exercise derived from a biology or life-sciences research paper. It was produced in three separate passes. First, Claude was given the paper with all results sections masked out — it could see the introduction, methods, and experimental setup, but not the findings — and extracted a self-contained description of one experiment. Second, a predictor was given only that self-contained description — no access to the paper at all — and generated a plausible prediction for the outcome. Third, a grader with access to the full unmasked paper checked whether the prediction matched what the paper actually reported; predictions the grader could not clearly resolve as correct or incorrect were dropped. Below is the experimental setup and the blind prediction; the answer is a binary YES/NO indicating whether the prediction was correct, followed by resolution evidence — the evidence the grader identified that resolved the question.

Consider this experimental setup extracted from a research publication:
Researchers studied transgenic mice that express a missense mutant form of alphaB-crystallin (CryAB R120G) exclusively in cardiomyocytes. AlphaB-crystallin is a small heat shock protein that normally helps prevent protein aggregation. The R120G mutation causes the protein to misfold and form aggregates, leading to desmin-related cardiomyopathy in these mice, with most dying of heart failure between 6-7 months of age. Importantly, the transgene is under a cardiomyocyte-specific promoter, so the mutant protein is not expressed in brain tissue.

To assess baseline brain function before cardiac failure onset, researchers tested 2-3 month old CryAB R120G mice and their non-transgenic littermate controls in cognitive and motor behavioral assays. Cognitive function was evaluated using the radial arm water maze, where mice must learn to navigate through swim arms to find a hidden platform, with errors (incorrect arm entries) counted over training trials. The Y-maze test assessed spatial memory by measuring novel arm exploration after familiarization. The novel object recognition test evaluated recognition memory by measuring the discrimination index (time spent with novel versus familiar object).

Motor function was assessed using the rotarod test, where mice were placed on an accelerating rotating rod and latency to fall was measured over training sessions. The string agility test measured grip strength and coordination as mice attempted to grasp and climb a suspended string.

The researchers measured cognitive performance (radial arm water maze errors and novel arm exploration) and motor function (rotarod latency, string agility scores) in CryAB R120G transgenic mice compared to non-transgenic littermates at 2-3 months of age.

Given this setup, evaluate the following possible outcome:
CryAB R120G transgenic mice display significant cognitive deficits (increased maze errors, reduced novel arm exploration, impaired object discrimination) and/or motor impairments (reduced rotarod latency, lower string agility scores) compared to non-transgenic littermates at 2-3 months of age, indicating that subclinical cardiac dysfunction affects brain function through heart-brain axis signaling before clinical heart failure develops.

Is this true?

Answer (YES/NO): YES